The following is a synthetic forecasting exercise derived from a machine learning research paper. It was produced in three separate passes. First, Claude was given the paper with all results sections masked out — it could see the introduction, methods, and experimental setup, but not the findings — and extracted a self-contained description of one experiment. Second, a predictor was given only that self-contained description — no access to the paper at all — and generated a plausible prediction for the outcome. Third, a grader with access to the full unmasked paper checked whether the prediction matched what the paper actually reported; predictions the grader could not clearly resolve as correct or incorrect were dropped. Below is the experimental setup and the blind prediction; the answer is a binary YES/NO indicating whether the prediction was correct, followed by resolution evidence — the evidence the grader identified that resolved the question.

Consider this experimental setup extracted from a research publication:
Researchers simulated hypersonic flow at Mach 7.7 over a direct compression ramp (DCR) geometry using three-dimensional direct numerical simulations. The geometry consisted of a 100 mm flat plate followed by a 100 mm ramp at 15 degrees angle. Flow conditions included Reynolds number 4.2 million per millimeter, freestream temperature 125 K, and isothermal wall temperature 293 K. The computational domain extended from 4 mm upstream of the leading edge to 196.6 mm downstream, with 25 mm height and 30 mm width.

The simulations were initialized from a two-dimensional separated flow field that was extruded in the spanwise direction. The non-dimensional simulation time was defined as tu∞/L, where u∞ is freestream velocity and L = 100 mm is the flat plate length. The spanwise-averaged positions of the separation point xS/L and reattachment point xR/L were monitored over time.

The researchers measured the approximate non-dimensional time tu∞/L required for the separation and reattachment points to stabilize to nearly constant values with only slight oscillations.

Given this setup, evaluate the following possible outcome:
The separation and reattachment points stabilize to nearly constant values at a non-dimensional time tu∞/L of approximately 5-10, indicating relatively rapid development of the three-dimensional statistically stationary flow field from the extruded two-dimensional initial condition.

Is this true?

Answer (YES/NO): NO